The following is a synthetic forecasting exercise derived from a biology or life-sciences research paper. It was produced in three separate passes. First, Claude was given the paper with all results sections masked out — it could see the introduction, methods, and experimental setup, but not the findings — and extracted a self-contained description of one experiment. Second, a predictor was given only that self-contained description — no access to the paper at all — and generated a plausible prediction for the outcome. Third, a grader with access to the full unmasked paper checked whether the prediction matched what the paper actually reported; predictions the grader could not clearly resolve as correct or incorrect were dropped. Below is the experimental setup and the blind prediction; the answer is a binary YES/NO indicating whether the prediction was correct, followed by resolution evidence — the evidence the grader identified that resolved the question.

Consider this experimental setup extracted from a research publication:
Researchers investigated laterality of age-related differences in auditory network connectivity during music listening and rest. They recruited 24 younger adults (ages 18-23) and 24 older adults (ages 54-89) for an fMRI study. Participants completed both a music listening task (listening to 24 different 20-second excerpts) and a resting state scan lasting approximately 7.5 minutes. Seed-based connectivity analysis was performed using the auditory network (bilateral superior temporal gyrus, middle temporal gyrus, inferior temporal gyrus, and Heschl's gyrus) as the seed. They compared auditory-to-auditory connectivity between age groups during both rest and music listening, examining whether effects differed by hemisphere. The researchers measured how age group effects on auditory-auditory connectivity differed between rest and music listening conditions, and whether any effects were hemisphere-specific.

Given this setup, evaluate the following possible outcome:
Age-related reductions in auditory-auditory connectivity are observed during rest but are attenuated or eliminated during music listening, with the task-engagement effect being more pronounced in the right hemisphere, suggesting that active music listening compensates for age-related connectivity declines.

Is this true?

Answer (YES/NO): NO